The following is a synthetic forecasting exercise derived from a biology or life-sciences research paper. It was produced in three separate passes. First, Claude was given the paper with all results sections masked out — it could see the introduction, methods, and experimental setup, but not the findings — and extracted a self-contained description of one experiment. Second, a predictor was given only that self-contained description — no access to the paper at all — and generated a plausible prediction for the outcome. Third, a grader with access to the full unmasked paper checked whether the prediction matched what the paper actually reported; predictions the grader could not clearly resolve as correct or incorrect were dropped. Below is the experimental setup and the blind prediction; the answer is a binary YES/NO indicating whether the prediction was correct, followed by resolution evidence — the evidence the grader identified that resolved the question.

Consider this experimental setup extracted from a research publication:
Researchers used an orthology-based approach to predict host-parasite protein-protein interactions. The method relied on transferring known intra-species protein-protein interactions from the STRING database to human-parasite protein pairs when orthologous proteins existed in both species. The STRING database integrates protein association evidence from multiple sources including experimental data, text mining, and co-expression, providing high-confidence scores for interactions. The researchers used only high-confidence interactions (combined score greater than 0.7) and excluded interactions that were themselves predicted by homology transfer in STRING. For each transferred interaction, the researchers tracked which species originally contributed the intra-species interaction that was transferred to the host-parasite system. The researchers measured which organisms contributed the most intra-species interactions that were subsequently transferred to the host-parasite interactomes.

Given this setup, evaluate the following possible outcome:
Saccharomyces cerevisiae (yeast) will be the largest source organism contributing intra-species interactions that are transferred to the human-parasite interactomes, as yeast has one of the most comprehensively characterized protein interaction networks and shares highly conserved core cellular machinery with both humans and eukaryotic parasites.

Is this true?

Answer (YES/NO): NO